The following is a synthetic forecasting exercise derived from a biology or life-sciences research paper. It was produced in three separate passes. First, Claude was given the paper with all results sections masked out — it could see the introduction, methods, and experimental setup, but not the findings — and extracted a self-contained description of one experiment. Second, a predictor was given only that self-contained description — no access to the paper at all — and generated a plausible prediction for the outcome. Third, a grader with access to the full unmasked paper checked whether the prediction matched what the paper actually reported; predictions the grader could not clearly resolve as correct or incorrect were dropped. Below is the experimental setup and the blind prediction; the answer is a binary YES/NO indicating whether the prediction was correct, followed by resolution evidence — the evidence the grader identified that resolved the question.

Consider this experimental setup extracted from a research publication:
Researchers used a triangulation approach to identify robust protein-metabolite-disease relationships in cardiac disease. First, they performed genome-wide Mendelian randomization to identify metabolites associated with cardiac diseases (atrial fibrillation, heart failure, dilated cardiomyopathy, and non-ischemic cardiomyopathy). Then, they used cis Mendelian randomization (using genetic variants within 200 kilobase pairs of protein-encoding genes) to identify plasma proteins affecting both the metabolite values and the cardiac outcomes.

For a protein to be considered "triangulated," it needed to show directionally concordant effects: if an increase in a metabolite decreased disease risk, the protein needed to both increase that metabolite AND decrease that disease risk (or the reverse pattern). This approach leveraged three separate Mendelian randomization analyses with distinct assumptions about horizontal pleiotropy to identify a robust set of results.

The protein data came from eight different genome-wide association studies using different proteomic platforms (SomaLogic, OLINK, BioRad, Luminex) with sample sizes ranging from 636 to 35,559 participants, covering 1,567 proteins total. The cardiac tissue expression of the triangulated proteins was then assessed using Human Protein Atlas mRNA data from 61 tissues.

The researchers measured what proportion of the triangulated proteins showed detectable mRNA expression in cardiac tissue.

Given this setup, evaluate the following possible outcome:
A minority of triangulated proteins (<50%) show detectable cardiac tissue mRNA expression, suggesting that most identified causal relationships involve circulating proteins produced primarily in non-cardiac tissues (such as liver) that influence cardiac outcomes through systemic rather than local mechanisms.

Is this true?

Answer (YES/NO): NO